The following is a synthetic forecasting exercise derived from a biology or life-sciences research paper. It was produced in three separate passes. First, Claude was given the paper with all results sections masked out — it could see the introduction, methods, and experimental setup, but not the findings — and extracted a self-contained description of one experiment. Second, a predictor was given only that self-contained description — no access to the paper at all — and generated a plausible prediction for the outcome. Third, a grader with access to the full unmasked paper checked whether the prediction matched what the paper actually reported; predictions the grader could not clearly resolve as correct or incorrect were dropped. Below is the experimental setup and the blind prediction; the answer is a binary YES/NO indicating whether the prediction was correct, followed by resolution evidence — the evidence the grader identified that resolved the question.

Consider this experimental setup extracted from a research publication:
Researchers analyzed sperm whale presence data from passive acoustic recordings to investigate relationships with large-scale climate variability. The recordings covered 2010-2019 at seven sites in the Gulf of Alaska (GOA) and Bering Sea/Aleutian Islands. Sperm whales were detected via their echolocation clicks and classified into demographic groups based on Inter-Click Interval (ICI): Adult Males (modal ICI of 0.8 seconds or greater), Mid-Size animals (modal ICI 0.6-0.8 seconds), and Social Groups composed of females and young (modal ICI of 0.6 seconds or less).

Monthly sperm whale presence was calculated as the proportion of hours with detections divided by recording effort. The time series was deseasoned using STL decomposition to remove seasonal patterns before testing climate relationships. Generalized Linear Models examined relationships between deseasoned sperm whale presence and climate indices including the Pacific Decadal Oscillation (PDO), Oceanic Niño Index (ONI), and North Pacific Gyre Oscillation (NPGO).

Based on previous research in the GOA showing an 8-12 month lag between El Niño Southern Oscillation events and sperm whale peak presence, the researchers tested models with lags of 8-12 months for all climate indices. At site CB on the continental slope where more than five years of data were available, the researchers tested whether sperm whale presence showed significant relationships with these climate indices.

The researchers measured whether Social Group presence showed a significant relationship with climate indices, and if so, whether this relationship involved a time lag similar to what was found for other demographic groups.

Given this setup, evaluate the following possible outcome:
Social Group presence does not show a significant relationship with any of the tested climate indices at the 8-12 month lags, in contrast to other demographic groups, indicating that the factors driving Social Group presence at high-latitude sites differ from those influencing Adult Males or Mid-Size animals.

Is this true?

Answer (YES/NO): YES